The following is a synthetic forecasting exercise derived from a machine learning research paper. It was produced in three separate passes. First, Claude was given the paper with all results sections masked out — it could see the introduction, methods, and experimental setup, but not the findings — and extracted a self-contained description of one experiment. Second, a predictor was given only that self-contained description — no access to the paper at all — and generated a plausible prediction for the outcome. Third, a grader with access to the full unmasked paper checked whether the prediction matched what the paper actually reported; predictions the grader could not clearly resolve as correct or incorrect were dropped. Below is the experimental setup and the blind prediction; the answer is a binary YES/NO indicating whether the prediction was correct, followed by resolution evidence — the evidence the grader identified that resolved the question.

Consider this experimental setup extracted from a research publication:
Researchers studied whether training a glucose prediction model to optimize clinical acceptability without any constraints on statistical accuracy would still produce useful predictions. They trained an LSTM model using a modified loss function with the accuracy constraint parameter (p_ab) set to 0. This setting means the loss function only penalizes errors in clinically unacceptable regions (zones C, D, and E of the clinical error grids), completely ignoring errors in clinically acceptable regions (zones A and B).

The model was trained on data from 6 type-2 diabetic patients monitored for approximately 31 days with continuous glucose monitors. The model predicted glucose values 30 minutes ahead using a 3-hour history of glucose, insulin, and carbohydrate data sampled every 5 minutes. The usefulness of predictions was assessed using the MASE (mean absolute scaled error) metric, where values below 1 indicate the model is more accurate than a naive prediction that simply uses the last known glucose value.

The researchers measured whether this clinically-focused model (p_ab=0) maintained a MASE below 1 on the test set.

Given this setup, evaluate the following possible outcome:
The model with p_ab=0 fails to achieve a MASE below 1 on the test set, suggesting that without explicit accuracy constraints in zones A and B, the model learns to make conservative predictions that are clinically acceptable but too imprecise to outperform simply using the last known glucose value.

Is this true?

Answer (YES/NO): YES